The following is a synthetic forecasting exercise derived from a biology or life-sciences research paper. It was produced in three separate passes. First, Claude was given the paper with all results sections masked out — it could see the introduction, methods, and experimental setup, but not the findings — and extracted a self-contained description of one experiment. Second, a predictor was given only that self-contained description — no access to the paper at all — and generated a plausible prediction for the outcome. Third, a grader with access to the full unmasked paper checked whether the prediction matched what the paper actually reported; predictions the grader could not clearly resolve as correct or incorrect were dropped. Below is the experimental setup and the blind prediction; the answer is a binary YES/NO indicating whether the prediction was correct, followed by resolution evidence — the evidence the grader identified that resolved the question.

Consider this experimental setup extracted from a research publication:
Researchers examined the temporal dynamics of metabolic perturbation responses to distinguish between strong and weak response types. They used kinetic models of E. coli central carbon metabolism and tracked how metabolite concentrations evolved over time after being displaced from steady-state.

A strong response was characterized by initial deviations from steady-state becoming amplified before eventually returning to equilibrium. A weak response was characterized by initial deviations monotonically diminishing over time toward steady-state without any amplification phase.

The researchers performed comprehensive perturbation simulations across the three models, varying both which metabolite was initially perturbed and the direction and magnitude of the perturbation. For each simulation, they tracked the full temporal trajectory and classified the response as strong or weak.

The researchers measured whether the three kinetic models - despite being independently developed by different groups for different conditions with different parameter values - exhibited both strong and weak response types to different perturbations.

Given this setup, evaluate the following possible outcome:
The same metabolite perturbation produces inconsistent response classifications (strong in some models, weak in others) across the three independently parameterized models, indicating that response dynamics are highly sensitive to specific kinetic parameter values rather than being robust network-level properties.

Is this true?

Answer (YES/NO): NO